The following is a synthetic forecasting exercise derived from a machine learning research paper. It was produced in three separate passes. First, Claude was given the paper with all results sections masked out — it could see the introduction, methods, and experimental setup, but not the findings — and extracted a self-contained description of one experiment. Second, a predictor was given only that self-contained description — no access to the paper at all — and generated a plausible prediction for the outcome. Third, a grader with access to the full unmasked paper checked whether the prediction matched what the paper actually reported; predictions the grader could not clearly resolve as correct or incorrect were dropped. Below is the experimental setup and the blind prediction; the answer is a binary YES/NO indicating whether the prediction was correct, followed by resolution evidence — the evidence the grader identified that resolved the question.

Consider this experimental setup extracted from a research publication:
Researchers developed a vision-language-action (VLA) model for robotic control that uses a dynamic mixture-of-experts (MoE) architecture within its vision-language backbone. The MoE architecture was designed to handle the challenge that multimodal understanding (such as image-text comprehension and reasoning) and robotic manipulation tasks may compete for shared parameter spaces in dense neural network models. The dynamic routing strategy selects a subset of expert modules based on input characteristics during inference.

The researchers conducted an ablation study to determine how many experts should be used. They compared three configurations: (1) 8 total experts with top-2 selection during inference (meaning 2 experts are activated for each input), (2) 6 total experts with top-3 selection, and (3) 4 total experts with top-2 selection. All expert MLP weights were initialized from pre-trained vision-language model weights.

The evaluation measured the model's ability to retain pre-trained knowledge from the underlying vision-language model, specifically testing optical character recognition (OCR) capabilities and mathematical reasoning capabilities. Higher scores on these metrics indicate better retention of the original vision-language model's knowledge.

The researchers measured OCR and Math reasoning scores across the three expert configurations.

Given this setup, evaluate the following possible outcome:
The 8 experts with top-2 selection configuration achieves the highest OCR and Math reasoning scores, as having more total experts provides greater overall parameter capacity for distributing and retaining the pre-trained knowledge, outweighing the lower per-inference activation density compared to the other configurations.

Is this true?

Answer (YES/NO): YES